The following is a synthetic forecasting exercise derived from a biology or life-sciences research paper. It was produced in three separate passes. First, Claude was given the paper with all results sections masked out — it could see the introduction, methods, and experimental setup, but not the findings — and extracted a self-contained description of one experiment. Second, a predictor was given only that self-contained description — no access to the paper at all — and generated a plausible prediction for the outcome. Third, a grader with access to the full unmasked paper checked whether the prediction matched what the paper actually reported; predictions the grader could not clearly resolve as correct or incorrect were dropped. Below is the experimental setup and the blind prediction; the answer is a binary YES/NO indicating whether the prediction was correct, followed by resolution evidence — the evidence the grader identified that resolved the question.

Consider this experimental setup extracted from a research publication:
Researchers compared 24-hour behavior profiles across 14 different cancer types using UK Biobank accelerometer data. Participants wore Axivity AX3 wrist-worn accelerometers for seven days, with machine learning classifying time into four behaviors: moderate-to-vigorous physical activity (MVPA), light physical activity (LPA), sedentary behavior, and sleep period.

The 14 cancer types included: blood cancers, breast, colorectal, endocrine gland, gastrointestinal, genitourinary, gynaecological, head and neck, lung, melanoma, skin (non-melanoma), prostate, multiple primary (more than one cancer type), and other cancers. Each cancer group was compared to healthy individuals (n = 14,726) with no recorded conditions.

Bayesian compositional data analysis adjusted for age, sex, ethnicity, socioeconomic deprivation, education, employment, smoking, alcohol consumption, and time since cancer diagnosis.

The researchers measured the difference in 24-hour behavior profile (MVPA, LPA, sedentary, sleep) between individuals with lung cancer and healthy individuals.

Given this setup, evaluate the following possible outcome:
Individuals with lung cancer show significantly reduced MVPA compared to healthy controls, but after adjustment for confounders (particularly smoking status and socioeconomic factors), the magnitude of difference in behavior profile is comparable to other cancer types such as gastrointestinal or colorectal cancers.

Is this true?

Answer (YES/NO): NO